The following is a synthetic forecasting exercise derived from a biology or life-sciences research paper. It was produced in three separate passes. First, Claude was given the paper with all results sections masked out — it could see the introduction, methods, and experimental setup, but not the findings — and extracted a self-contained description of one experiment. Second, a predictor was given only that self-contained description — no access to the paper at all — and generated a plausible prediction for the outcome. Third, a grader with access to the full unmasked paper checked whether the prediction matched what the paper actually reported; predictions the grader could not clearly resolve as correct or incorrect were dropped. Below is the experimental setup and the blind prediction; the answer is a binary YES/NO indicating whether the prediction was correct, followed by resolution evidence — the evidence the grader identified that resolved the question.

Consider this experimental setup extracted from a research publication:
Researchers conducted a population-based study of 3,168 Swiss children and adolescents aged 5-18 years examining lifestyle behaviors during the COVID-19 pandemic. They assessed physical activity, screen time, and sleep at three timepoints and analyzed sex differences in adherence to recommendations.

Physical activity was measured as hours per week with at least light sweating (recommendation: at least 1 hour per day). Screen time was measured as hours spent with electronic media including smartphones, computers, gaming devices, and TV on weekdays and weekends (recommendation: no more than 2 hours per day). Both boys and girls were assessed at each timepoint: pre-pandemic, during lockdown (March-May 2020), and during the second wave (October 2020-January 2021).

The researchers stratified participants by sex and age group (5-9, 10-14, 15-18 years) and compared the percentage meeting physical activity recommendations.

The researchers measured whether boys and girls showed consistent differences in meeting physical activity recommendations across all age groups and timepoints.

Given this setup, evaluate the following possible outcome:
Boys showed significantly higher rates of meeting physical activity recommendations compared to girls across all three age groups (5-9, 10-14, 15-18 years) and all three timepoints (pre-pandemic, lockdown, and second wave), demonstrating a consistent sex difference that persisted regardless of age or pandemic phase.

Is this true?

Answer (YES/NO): YES